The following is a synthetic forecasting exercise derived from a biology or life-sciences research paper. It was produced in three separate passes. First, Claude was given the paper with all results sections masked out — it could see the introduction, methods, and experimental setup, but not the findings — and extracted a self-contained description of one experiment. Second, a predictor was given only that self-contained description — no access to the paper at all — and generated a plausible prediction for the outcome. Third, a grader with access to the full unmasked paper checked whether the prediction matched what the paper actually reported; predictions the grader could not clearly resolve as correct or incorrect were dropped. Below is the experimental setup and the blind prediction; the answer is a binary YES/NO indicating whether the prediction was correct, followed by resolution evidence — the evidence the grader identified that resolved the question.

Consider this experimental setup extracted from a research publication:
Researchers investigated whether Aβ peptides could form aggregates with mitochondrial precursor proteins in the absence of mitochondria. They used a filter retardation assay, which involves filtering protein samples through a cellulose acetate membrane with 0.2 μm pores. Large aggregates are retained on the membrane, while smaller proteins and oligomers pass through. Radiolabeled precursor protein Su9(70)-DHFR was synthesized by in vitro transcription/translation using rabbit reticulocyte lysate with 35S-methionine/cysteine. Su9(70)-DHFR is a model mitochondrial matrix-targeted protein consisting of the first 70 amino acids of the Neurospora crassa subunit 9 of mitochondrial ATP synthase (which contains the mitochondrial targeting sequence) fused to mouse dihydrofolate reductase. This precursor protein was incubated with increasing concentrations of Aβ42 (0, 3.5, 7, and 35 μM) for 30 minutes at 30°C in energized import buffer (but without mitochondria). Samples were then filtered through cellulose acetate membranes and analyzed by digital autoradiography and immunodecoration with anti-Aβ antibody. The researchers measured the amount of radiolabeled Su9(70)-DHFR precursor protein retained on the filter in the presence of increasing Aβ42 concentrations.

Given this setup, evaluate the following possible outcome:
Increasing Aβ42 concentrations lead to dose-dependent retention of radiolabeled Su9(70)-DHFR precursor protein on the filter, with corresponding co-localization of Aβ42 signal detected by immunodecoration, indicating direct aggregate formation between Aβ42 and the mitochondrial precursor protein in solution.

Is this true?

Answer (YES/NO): YES